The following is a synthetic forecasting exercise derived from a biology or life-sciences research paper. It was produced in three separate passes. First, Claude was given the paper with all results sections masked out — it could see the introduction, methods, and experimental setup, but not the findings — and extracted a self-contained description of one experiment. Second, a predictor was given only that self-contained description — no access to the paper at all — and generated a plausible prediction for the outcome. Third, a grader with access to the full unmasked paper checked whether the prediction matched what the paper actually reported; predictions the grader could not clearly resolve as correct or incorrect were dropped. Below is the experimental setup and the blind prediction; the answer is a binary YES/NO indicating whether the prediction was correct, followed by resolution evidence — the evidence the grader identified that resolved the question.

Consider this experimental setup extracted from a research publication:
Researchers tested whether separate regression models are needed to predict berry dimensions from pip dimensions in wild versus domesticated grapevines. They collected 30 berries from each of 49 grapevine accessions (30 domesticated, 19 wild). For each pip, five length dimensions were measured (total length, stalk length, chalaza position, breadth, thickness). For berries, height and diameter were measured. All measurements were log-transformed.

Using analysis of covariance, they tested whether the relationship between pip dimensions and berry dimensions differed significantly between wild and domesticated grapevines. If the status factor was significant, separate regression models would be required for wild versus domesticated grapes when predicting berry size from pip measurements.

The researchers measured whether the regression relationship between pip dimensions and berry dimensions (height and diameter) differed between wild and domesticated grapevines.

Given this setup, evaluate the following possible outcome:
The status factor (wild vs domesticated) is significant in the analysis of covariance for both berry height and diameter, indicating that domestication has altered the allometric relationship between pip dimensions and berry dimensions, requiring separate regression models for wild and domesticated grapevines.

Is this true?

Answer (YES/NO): YES